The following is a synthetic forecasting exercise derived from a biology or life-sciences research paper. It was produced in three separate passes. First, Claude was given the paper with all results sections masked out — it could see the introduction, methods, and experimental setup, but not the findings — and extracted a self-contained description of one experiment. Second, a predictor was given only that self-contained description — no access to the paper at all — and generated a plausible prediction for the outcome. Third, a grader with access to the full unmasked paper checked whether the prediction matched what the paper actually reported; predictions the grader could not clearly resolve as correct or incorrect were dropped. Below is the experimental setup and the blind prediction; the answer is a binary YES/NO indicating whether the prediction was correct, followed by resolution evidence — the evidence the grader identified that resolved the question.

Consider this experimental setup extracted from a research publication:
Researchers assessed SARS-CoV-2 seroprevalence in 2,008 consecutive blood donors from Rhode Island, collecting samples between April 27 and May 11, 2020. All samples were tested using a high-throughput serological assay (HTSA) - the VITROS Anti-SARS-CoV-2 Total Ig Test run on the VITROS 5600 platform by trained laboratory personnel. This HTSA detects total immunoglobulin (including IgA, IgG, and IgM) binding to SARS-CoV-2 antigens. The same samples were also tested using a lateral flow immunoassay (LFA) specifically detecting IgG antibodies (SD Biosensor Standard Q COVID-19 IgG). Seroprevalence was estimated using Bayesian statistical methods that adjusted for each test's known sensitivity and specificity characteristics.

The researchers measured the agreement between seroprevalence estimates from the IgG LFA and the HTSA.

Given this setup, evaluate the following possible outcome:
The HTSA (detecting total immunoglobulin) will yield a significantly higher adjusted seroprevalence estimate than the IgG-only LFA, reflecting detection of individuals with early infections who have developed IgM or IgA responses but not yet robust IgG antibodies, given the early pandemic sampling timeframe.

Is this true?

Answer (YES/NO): NO